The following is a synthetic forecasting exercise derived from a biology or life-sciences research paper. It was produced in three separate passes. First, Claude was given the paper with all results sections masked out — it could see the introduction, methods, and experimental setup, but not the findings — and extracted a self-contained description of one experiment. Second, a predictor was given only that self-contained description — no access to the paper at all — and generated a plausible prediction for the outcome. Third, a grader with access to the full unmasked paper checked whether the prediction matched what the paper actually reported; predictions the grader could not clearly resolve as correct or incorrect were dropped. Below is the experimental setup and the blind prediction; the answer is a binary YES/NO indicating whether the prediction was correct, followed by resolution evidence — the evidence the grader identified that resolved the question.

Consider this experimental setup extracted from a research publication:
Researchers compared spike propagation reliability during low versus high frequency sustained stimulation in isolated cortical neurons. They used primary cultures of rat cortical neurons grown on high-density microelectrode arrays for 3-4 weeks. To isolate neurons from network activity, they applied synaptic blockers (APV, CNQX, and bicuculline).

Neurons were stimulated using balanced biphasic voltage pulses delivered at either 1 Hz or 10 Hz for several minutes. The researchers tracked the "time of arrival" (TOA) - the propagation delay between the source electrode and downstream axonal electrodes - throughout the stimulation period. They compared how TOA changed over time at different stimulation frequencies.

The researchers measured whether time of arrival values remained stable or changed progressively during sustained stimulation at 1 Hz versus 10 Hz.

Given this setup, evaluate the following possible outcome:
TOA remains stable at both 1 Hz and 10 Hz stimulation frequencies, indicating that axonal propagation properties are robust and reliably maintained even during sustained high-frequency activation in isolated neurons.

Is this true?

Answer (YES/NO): NO